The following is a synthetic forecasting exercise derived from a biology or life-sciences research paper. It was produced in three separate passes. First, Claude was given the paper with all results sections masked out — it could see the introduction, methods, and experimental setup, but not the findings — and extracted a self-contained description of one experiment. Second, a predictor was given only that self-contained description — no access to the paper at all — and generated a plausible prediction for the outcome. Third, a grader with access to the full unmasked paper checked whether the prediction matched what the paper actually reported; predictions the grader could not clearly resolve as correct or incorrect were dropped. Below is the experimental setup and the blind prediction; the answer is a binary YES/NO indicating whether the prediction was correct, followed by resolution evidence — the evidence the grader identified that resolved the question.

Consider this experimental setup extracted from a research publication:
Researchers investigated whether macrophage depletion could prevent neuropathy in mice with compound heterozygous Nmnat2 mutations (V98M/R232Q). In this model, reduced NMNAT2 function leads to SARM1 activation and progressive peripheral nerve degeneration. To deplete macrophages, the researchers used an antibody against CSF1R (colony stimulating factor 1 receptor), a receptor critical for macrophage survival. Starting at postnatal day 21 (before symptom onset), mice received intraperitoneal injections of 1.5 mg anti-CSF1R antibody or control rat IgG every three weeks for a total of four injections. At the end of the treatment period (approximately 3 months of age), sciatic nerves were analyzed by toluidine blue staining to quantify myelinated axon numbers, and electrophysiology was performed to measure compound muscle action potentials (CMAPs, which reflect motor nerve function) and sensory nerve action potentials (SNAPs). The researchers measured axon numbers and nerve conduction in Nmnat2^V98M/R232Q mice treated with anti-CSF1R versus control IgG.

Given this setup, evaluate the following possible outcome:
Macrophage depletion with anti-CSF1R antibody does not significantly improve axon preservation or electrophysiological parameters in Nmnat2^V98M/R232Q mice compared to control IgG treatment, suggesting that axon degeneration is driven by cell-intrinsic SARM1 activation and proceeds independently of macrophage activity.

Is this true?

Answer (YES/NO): NO